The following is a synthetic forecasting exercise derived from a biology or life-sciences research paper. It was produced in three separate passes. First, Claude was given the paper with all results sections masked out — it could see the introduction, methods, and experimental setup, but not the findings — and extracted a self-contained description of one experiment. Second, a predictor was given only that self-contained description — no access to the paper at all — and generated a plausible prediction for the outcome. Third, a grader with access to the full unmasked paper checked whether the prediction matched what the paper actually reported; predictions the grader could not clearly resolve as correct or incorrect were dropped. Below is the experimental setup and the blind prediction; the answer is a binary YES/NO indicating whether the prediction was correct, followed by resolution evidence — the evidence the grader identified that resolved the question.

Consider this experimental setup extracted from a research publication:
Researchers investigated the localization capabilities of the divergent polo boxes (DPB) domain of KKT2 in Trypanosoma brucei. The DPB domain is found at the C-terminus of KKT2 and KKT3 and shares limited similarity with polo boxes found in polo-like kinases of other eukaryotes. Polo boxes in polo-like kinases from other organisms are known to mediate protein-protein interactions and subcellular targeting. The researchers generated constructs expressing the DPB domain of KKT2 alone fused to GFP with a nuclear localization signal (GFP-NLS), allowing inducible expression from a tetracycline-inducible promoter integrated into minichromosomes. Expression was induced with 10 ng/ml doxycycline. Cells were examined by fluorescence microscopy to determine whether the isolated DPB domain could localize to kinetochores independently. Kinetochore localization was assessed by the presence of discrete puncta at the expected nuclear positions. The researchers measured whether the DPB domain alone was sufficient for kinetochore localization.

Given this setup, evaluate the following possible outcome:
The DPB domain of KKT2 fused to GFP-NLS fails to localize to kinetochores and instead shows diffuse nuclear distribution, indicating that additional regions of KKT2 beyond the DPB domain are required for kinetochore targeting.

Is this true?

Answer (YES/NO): NO